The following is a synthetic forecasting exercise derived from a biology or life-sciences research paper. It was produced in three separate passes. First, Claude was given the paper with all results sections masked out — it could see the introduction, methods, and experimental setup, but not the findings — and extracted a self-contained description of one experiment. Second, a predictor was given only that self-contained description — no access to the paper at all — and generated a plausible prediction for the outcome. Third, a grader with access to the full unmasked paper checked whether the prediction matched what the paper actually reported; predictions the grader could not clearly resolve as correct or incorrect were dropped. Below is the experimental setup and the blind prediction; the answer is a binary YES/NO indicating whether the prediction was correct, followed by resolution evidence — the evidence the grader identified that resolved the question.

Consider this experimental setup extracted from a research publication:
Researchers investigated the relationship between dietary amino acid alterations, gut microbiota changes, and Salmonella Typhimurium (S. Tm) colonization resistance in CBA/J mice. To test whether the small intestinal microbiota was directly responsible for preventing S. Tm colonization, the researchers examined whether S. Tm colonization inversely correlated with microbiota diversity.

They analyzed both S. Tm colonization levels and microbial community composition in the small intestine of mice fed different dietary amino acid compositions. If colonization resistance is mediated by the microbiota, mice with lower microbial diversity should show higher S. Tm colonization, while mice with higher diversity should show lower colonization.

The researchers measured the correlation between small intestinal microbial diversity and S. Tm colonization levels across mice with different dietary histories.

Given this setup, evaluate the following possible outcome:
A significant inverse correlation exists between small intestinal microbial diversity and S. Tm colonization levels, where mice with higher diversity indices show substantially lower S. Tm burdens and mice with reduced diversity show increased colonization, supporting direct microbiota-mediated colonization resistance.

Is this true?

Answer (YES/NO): YES